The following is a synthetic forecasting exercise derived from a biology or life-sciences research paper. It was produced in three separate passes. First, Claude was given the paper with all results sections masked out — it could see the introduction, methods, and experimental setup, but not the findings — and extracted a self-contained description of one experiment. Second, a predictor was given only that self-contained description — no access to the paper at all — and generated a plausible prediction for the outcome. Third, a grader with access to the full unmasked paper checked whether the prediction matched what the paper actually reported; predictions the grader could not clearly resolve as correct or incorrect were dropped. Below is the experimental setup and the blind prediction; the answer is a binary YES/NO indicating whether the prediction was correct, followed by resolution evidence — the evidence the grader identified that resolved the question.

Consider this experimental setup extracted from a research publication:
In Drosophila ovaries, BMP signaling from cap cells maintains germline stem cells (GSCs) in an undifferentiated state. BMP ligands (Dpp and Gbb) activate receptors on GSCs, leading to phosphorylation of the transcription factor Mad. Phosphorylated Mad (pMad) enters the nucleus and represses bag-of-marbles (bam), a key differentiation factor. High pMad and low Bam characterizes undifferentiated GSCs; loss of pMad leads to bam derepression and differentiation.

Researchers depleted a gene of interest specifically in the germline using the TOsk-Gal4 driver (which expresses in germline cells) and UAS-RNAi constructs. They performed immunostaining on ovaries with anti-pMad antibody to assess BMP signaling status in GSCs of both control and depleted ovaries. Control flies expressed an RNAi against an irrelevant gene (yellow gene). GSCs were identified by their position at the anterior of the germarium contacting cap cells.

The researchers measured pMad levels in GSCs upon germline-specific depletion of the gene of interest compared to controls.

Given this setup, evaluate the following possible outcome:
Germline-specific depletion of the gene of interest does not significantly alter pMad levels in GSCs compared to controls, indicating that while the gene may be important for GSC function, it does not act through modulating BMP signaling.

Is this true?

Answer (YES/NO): NO